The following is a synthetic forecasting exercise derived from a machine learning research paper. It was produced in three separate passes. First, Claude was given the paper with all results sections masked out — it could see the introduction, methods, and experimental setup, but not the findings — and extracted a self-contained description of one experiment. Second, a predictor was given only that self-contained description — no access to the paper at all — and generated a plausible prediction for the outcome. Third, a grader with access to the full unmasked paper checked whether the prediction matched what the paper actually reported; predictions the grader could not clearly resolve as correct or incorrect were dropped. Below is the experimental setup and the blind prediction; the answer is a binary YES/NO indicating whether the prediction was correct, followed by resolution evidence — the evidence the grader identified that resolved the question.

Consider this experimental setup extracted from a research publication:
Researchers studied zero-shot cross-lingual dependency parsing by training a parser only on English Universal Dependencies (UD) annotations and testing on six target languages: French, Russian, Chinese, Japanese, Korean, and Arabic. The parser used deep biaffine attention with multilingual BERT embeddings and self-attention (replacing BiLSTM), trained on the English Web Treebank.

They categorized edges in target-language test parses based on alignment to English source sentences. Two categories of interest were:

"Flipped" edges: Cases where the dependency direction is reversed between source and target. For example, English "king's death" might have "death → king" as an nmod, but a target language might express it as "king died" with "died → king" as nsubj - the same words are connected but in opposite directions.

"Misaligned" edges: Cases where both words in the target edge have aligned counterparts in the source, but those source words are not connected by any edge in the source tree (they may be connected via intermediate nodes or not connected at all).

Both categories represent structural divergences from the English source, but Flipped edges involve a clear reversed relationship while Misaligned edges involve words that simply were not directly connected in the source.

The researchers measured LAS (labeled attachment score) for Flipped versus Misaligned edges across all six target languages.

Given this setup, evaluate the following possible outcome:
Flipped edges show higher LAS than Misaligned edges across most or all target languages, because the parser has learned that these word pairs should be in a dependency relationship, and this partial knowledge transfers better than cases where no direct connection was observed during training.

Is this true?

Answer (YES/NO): NO